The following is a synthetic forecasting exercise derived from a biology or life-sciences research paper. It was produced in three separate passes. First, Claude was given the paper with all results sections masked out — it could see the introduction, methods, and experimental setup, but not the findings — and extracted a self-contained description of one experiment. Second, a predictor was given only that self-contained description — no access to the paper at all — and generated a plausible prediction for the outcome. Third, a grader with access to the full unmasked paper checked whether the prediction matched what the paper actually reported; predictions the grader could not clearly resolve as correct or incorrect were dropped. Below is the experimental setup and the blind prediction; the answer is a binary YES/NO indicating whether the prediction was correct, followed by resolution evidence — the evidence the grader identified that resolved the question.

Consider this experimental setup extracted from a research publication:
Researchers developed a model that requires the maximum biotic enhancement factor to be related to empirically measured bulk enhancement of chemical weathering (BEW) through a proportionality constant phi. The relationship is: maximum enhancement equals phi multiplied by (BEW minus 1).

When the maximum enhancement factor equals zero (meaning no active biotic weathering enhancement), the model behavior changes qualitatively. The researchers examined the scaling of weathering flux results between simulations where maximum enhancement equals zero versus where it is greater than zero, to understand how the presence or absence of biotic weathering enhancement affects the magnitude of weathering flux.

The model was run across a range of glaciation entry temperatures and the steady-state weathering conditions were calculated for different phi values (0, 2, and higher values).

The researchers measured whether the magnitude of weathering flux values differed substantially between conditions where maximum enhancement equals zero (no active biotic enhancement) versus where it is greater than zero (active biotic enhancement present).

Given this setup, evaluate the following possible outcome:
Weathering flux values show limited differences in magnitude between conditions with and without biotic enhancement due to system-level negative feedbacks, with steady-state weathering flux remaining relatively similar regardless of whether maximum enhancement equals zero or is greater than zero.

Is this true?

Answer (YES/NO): NO